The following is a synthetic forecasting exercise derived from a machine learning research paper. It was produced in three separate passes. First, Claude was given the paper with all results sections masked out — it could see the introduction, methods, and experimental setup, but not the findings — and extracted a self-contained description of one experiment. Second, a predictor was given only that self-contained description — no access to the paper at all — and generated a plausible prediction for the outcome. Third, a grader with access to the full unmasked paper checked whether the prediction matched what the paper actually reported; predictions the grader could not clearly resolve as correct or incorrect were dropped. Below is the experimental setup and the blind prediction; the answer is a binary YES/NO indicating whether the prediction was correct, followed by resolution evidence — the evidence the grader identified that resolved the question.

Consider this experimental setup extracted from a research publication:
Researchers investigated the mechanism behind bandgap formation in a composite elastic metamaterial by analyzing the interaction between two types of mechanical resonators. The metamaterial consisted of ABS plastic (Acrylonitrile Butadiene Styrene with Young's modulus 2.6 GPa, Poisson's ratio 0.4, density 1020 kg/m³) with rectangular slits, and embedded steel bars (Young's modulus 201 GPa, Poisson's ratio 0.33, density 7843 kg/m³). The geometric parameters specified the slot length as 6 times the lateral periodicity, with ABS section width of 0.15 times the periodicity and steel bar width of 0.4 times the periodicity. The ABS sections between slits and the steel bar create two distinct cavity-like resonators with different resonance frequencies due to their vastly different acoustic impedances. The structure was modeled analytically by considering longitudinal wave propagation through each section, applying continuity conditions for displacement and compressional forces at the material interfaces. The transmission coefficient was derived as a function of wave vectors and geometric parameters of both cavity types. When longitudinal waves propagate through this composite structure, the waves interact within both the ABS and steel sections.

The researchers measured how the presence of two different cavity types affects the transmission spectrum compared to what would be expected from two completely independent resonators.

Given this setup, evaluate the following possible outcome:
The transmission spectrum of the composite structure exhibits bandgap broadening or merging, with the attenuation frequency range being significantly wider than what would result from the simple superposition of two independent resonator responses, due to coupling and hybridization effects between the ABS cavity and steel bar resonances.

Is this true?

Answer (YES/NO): YES